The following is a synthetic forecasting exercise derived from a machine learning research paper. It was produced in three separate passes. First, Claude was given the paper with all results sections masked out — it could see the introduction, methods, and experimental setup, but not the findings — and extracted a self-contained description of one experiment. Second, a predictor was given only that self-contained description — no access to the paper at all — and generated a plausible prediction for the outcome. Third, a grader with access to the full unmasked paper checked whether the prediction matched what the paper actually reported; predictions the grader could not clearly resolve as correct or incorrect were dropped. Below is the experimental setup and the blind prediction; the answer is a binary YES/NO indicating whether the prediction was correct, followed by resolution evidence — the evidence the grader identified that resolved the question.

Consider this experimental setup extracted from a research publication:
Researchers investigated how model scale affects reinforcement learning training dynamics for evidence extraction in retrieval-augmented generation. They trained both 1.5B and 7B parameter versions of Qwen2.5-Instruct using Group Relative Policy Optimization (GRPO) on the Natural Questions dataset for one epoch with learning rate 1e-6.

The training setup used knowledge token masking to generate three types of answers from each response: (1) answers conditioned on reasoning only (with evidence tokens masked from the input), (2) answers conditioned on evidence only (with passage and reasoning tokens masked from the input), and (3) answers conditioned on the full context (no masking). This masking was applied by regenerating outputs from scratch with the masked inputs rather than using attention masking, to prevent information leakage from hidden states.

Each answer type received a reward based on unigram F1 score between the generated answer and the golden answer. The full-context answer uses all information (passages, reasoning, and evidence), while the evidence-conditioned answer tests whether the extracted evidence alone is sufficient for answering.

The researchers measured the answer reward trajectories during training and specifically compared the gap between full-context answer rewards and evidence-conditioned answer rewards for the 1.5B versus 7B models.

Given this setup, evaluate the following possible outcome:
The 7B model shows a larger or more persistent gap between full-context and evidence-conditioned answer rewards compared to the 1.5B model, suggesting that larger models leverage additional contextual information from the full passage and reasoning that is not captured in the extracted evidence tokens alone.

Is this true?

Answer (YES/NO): YES